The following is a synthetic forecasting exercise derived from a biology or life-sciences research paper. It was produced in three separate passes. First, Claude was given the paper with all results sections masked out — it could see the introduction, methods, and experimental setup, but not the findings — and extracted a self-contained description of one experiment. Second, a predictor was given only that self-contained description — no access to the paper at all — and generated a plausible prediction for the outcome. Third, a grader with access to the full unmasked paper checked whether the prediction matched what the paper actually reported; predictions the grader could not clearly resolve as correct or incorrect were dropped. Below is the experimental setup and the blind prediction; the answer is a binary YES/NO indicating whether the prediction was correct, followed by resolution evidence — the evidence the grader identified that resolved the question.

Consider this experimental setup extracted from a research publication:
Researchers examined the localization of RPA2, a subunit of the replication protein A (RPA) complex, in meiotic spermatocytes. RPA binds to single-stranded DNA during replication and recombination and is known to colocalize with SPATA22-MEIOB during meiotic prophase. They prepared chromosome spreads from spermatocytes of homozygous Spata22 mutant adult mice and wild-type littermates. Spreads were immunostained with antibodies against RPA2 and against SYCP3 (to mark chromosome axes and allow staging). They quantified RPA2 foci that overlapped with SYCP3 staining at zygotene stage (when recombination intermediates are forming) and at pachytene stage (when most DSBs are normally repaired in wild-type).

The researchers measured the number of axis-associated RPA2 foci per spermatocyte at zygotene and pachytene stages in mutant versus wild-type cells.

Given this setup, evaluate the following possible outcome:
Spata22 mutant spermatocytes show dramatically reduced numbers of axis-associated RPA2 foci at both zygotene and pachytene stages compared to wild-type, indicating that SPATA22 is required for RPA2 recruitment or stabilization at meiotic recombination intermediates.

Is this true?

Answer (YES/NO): NO